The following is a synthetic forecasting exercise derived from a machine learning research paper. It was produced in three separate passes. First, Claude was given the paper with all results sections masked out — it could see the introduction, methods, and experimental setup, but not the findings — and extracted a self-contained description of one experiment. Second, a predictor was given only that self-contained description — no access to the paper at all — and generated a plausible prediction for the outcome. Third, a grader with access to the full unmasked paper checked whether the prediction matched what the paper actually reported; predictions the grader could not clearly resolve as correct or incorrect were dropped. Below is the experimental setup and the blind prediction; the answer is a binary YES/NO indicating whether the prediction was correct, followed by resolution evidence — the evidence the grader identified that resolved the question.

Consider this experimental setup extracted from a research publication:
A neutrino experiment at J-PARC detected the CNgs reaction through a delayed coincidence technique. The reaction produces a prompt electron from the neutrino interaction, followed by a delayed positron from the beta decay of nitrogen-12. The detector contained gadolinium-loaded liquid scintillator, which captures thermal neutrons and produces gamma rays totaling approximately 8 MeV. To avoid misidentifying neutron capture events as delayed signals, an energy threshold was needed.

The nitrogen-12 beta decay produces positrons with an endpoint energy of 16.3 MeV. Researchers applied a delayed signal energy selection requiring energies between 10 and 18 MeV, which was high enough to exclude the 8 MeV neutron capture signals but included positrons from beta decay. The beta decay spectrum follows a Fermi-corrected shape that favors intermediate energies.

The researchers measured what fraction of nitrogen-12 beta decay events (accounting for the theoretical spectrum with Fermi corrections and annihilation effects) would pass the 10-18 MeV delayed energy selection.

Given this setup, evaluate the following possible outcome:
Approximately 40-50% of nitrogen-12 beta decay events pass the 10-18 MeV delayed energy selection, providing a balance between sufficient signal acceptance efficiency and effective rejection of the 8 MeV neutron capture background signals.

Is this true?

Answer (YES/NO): NO